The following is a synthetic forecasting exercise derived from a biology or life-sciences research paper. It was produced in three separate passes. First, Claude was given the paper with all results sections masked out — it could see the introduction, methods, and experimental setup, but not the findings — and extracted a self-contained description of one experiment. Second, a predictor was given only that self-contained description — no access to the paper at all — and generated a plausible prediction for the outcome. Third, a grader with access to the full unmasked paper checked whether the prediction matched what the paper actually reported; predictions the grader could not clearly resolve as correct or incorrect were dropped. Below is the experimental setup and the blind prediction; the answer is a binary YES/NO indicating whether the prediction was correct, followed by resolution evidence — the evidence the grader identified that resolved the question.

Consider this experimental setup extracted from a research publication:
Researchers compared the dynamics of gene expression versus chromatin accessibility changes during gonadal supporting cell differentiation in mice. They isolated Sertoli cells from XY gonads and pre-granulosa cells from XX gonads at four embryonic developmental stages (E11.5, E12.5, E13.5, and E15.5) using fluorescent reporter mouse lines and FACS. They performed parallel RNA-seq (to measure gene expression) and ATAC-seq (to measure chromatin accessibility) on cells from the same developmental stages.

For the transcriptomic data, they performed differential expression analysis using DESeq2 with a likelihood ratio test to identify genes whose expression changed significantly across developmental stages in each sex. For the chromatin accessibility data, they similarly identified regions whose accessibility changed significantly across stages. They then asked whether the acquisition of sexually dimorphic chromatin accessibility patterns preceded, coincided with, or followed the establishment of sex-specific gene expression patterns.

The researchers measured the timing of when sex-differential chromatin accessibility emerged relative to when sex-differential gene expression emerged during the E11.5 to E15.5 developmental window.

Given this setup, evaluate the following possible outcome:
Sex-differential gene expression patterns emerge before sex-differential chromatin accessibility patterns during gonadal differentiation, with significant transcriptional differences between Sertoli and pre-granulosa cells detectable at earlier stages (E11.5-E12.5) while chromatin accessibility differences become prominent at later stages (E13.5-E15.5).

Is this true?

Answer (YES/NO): NO